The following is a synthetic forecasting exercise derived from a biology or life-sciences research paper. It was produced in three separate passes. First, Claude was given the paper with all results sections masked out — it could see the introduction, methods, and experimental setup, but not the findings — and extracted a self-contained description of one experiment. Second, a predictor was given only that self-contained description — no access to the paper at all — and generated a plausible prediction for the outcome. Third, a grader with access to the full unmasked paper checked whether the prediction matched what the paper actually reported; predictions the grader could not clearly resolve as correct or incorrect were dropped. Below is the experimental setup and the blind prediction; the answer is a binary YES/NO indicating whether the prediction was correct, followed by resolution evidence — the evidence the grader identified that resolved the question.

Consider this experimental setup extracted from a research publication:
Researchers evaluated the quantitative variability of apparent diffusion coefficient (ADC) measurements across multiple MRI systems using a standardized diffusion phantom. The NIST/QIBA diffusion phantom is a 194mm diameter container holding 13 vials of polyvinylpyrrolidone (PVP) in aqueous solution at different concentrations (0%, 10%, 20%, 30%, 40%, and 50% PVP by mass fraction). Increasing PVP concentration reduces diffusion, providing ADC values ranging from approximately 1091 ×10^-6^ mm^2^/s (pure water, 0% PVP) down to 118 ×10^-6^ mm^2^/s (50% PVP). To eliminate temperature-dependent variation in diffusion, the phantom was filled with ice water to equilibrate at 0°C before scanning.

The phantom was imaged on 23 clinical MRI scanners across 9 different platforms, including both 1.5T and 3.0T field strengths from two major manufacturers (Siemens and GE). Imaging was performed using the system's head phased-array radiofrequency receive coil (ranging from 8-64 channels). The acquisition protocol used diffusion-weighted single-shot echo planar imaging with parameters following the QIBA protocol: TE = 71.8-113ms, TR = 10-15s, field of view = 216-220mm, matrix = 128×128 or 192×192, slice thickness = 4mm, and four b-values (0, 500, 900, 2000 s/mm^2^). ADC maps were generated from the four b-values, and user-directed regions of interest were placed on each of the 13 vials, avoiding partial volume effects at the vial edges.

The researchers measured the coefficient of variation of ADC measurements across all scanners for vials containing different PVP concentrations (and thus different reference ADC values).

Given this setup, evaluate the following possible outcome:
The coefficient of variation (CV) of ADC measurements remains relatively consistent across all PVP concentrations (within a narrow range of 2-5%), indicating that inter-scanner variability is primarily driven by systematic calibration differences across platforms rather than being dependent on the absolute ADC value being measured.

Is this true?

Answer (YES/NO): NO